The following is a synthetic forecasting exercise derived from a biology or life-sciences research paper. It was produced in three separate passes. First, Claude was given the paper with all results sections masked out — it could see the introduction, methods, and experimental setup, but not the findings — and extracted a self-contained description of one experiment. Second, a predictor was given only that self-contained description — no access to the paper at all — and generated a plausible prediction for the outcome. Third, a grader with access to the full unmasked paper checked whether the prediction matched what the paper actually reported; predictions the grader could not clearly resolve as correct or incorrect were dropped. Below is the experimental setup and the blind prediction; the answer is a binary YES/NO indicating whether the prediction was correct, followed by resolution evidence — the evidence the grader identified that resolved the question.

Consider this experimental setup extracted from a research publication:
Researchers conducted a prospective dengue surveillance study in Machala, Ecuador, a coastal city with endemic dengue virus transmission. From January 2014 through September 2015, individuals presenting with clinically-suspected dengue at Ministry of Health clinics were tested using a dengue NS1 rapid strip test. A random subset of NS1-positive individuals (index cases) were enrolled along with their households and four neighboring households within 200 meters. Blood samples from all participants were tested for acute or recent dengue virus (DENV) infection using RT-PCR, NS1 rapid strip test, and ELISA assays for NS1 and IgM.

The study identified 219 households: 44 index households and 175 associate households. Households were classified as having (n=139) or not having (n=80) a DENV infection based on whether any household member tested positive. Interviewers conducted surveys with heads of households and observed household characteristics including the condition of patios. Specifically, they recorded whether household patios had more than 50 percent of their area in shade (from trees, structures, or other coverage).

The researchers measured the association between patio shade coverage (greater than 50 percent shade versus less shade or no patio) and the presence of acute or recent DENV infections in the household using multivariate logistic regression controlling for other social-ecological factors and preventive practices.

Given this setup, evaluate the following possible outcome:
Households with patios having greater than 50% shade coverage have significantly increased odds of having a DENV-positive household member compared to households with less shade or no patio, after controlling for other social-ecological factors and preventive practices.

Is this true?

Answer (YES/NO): YES